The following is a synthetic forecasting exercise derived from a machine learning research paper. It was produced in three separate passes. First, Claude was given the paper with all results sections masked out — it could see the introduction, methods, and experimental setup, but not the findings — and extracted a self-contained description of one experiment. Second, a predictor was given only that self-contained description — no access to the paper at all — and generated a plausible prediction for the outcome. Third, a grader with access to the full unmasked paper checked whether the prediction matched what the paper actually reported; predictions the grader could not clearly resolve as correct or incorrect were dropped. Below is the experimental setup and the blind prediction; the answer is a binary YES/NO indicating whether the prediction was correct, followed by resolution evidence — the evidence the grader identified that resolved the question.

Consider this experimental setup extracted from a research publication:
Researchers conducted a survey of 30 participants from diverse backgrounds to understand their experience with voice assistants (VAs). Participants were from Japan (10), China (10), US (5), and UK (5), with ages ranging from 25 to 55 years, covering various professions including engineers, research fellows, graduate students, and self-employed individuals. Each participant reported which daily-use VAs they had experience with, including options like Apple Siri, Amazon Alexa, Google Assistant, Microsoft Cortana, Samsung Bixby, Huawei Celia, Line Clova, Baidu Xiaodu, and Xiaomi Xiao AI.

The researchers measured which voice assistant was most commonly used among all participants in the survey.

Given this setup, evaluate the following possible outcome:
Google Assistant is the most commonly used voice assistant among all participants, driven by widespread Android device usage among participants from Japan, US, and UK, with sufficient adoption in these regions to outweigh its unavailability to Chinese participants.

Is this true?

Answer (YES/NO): NO